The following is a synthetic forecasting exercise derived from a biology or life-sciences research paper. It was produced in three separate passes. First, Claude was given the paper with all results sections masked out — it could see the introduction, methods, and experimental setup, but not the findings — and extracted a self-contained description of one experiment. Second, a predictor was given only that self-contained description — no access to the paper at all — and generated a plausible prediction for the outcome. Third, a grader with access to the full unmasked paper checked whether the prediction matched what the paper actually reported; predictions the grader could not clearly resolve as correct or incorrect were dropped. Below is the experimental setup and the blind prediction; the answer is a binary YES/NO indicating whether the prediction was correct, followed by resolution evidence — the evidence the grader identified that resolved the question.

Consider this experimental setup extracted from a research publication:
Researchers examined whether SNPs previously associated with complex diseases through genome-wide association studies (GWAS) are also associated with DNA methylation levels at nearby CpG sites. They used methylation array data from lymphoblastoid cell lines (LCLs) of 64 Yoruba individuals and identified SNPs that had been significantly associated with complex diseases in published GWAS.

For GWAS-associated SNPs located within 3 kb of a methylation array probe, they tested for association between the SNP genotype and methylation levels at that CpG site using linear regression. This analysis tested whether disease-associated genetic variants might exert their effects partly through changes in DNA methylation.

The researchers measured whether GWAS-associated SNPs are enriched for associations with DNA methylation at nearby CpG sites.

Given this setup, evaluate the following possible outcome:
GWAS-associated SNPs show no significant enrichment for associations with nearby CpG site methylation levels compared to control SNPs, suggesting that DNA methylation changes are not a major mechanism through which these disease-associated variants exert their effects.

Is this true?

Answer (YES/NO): NO